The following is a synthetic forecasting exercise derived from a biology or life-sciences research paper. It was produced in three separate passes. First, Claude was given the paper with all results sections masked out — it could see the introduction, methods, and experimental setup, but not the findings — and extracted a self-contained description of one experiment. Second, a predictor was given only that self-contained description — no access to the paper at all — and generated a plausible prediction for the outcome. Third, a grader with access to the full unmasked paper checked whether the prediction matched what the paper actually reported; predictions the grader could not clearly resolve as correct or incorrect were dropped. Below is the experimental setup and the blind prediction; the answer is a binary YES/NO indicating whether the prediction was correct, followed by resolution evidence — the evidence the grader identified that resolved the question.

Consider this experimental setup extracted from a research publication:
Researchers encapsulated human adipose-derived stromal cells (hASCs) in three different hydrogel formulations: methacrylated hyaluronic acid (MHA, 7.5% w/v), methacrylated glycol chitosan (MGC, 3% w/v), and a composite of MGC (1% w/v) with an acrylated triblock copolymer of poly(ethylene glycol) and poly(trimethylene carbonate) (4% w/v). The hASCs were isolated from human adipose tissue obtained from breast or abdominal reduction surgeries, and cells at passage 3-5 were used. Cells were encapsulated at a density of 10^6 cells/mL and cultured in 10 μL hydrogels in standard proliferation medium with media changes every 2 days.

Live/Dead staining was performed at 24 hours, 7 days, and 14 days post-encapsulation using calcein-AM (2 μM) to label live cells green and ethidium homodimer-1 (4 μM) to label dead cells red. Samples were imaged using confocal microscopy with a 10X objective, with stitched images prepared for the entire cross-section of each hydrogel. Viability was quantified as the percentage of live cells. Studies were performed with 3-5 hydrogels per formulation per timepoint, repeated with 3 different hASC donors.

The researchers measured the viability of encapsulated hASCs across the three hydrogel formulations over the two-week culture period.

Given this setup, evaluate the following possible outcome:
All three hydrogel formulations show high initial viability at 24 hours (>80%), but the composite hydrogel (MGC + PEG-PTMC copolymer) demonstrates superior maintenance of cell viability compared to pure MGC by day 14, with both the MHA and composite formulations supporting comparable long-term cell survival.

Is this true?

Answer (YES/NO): NO